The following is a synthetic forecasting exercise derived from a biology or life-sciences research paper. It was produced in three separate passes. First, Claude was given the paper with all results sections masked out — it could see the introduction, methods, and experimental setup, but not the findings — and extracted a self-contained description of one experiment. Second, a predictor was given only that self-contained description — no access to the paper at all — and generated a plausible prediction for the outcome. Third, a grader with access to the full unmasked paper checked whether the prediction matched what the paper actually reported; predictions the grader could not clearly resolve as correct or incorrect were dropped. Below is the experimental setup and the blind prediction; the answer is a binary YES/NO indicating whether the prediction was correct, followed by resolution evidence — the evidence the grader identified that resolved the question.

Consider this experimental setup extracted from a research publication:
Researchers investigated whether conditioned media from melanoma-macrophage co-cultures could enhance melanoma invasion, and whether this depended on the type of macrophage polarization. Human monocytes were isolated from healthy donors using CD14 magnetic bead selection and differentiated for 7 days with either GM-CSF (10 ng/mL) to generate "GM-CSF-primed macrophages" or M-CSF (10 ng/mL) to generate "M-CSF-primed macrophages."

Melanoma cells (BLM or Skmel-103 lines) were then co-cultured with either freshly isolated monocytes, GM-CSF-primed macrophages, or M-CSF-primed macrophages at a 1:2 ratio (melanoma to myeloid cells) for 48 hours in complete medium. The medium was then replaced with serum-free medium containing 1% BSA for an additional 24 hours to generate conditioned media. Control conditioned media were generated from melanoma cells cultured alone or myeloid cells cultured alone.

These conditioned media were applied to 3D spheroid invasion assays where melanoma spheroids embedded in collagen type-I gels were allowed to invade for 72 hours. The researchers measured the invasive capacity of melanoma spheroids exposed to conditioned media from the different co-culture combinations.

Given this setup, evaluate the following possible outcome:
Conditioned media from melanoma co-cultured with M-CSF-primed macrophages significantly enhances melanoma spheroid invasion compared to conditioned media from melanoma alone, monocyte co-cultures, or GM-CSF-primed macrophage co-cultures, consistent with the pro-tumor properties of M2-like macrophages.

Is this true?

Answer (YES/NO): NO